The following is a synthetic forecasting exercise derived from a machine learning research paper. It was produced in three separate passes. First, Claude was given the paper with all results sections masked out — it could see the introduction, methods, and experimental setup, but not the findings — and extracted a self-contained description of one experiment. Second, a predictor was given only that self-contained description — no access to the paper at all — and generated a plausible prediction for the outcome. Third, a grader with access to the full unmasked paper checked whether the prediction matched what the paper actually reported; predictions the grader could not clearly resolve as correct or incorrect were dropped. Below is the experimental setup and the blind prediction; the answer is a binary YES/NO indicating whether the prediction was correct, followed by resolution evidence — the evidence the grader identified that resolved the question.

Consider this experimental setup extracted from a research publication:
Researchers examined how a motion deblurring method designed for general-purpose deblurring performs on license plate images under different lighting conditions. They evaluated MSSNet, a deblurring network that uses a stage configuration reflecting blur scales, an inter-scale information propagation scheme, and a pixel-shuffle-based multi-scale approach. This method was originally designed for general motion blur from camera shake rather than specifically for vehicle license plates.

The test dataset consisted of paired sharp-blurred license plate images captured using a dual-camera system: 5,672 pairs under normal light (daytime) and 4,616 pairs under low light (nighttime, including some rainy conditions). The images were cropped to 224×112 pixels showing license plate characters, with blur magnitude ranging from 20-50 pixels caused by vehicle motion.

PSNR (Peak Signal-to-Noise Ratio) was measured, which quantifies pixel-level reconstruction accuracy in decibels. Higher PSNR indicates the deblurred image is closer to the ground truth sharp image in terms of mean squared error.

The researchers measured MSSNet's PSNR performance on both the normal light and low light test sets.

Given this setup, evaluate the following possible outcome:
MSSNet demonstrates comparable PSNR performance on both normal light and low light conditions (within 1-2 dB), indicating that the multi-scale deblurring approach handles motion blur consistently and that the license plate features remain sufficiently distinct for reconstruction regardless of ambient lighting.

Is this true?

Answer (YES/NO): YES